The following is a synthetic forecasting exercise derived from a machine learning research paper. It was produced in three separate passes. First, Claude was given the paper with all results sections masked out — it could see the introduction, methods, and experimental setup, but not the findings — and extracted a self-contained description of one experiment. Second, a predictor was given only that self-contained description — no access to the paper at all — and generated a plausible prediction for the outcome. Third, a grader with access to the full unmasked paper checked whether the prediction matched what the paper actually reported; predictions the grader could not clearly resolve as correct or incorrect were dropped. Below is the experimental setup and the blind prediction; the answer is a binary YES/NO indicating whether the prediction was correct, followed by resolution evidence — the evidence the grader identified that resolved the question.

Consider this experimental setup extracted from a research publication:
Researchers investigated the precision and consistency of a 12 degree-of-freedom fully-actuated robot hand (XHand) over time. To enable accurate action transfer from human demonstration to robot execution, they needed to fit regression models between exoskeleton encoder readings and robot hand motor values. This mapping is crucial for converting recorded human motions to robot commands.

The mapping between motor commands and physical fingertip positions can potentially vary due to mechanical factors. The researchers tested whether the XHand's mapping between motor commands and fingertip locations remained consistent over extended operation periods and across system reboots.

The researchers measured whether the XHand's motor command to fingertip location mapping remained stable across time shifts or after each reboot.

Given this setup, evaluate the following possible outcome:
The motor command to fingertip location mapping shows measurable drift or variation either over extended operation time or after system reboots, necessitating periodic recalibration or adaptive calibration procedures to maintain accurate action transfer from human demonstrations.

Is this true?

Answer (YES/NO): NO